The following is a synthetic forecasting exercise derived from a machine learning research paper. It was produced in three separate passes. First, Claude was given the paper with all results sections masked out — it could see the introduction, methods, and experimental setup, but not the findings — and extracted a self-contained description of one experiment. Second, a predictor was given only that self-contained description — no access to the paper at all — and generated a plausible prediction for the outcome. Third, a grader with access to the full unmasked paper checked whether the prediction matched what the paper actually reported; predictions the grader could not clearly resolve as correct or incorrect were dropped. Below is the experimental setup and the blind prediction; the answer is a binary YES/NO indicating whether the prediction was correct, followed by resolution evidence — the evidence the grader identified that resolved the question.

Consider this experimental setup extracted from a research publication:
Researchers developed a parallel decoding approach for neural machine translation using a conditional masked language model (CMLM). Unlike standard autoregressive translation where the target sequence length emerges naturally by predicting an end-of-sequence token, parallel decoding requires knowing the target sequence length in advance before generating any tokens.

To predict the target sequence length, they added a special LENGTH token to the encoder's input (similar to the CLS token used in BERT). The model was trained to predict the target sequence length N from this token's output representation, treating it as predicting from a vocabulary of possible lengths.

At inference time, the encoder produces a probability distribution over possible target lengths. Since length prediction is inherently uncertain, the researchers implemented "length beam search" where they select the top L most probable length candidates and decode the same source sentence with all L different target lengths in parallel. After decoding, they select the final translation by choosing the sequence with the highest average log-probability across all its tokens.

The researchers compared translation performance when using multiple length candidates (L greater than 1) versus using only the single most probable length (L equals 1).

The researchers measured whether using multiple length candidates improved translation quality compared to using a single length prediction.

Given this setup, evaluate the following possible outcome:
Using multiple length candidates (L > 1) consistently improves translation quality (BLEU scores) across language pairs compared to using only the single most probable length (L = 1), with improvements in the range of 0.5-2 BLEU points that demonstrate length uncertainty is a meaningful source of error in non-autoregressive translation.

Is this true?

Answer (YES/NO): NO